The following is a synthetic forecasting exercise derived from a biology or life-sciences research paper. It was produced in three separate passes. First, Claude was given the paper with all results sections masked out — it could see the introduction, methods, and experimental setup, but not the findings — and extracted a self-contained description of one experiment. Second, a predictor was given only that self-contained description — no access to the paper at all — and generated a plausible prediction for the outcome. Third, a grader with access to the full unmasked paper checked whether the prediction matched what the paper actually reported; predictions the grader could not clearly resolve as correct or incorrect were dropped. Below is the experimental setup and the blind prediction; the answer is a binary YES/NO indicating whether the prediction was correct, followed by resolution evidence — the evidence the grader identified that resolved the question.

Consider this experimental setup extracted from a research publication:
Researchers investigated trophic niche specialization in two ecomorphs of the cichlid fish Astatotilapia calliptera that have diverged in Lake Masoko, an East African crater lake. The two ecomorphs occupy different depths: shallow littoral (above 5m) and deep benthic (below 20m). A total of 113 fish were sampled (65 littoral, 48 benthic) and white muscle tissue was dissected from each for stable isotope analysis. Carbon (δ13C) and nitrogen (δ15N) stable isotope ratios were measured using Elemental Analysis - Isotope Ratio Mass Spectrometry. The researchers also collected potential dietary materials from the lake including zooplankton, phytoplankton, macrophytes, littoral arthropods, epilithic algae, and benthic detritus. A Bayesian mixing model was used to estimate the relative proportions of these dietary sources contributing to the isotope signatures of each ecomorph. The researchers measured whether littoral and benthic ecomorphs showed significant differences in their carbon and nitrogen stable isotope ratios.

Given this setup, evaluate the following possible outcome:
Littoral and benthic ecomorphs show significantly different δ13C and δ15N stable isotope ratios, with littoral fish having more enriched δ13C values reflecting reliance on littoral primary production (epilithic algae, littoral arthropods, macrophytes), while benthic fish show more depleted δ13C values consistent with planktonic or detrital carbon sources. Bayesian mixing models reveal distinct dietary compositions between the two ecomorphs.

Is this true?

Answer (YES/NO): YES